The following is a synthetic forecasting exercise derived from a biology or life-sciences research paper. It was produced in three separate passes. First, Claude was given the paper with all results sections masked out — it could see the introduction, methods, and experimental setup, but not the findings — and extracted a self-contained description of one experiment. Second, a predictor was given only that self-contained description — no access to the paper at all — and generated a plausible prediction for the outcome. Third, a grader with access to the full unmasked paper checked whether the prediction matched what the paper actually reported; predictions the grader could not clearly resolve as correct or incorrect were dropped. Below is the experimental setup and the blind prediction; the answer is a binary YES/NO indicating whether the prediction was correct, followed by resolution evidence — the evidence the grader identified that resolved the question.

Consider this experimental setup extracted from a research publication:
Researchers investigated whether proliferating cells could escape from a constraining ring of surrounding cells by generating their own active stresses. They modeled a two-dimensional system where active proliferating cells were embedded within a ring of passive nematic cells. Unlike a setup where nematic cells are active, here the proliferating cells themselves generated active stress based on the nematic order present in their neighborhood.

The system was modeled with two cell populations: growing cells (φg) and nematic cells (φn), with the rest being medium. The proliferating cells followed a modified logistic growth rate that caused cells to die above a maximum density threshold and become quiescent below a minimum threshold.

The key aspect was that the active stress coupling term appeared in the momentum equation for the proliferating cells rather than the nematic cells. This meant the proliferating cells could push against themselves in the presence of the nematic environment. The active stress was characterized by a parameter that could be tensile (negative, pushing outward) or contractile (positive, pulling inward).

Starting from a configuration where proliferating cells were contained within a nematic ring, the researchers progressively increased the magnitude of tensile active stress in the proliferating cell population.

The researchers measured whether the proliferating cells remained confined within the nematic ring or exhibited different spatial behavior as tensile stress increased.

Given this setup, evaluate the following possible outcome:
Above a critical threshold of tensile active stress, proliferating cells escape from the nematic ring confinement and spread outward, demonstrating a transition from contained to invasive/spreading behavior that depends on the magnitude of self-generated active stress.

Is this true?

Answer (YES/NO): YES